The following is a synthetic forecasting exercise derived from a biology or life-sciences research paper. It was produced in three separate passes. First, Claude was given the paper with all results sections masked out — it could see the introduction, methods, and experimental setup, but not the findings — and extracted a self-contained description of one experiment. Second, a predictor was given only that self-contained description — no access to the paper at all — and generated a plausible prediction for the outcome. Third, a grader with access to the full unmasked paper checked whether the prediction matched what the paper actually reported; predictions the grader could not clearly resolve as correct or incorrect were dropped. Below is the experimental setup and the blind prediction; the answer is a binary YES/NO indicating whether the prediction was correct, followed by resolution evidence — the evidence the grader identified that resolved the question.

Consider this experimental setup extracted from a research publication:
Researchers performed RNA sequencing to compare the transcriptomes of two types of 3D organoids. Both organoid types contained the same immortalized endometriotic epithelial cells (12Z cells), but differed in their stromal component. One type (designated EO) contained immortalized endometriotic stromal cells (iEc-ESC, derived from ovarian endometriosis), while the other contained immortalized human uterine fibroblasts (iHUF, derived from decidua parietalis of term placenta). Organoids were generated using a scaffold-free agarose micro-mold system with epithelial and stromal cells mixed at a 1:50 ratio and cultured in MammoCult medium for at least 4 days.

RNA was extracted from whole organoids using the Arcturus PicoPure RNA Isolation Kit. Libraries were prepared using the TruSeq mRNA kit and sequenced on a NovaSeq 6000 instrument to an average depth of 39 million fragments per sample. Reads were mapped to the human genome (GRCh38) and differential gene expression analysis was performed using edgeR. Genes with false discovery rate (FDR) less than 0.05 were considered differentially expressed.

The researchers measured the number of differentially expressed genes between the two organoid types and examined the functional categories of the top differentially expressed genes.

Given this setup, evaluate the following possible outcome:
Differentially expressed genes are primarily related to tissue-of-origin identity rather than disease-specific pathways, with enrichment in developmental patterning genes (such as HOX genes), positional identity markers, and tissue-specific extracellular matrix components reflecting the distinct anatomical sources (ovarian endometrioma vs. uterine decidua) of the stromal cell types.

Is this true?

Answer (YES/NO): NO